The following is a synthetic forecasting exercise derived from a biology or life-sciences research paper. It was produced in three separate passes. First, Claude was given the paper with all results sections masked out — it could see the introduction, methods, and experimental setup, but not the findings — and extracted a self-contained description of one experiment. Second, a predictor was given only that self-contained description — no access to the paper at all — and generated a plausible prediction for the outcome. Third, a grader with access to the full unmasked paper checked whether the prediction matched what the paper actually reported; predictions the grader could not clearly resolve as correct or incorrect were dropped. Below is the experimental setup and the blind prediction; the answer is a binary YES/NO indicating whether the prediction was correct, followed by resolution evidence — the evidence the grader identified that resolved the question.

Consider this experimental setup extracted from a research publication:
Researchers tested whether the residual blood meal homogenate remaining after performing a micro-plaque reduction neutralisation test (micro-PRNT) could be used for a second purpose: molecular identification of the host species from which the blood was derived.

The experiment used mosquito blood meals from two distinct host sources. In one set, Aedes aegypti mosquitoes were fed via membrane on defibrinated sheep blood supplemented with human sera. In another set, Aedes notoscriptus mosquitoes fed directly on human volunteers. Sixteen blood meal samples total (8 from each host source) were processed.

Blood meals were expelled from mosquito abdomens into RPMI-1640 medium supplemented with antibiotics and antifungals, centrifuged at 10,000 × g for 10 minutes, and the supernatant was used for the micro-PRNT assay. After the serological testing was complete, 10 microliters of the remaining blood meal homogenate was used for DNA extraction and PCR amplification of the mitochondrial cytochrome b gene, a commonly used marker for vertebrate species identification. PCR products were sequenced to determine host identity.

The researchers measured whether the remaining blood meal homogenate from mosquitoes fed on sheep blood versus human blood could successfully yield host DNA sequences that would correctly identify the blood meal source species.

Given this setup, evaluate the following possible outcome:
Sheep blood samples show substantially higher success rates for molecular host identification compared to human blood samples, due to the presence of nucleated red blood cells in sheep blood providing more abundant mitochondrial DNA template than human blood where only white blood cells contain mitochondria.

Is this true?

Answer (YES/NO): NO